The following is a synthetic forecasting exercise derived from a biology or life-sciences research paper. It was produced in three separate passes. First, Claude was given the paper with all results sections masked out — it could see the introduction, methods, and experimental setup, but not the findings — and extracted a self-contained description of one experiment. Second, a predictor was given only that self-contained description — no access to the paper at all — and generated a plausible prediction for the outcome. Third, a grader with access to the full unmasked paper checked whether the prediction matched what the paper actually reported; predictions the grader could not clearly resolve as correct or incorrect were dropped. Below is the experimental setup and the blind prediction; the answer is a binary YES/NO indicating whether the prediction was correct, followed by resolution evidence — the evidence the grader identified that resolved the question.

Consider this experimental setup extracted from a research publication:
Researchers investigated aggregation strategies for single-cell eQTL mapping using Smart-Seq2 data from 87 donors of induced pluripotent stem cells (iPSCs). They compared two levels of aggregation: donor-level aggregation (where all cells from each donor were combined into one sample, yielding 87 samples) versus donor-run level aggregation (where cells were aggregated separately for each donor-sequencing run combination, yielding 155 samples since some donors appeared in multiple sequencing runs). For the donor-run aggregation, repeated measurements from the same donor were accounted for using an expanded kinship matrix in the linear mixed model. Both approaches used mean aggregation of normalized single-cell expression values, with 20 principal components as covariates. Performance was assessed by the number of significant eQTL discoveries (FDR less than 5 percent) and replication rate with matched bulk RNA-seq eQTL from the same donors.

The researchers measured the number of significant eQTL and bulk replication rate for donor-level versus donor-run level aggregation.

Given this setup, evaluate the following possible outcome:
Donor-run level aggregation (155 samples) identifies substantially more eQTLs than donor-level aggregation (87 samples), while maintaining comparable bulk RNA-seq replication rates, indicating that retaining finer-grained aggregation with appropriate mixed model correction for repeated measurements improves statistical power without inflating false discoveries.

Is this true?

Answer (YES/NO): YES